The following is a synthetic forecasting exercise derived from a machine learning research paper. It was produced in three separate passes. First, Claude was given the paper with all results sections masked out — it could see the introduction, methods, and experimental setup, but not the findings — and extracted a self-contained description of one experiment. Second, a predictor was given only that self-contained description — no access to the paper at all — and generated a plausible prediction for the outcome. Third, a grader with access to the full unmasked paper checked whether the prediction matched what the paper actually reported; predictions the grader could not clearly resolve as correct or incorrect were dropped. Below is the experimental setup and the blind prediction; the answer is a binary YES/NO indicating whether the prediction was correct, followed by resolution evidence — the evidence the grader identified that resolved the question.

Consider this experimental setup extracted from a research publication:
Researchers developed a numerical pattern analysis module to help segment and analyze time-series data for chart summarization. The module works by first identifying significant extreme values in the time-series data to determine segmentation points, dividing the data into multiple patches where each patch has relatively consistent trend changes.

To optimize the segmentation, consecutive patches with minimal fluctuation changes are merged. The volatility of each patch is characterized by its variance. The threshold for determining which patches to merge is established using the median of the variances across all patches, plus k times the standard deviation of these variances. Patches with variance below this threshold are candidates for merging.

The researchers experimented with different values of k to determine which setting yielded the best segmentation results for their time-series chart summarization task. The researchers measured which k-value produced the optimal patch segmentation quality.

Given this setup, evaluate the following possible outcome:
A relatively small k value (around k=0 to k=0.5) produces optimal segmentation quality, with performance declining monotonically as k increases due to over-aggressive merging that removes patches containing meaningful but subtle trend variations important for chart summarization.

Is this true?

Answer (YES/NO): NO